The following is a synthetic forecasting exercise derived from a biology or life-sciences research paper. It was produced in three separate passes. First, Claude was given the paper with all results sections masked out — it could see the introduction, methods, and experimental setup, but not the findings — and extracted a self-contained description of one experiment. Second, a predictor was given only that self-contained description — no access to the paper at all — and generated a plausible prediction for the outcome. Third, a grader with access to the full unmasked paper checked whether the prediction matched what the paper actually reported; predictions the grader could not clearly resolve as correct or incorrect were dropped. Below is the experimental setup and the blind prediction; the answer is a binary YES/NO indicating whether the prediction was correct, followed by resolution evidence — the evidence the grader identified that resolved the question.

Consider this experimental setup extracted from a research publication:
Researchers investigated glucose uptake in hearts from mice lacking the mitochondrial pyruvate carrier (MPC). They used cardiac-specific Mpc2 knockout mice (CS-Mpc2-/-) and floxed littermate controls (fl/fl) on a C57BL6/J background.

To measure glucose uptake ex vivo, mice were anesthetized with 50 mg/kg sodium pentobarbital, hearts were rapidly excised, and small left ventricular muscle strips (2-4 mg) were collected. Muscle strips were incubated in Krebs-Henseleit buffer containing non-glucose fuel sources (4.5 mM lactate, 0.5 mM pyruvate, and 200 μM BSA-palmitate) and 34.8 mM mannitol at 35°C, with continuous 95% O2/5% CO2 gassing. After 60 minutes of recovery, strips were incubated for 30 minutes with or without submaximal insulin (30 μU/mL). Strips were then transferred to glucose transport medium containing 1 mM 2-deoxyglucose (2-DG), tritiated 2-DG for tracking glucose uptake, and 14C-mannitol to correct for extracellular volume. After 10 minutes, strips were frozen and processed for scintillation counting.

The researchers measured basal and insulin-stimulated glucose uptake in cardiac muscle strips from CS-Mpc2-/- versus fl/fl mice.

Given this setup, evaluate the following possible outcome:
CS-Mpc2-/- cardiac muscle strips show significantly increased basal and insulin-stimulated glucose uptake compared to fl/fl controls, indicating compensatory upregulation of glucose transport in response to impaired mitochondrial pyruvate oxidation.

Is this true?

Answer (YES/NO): YES